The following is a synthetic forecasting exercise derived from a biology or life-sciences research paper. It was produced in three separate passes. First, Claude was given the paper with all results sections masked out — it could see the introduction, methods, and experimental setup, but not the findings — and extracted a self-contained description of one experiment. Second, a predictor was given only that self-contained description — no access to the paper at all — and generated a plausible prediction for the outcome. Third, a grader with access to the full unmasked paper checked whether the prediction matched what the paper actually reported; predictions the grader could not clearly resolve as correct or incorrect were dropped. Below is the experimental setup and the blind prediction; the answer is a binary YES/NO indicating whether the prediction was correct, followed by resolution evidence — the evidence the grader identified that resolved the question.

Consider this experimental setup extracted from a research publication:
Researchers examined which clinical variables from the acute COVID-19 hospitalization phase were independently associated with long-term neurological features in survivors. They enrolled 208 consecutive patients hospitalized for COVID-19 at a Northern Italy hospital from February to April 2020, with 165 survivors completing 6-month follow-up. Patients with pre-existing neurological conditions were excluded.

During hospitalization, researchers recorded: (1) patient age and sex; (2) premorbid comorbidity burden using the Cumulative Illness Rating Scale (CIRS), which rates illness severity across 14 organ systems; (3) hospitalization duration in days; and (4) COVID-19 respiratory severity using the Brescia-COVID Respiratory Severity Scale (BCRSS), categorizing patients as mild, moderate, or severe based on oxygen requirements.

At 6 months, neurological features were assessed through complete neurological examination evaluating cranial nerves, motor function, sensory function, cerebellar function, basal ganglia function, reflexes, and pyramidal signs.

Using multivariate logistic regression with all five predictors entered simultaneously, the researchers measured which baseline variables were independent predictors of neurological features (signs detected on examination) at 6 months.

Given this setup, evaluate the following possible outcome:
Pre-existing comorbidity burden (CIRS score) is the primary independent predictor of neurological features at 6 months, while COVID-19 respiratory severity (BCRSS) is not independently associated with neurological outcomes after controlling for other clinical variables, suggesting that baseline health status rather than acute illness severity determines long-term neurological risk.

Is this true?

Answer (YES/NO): NO